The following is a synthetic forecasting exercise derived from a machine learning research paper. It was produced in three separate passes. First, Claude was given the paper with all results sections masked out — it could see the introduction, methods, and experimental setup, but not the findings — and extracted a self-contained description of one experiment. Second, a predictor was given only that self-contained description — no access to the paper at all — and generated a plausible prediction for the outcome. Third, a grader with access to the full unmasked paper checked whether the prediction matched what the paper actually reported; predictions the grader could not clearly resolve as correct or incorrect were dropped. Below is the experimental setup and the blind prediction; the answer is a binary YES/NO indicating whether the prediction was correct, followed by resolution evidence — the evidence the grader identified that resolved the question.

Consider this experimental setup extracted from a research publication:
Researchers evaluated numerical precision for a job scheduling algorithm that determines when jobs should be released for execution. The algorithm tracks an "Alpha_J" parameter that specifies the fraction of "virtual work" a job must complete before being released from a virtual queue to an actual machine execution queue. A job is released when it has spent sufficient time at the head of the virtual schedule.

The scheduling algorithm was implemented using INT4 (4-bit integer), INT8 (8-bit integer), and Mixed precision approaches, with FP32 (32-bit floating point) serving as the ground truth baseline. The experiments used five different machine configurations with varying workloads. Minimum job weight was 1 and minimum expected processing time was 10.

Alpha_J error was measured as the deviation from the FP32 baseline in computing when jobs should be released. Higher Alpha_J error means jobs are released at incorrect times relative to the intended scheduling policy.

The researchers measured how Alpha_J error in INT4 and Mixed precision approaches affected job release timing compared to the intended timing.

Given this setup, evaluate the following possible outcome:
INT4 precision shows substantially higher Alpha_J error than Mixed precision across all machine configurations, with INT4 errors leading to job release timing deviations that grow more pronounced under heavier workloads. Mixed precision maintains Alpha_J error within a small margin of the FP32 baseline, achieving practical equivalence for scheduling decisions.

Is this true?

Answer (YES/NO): NO